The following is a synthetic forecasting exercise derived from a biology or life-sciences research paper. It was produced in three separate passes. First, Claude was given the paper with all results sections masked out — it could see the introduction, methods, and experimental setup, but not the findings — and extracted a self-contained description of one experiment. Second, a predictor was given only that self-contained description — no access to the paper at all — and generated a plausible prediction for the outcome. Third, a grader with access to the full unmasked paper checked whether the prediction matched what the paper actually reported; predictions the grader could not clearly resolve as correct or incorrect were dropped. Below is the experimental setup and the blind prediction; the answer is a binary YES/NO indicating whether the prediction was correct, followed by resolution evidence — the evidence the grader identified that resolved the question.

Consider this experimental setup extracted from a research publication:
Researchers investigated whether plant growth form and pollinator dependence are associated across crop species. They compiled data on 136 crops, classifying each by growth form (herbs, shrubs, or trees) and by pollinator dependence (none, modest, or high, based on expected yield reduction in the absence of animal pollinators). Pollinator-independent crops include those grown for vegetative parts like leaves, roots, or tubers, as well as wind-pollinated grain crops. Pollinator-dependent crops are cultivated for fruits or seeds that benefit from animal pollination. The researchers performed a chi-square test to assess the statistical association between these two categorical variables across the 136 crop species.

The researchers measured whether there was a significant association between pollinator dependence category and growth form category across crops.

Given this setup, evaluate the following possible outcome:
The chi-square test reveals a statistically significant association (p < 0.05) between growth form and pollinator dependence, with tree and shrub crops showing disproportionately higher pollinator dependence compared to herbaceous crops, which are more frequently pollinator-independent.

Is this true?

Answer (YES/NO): NO